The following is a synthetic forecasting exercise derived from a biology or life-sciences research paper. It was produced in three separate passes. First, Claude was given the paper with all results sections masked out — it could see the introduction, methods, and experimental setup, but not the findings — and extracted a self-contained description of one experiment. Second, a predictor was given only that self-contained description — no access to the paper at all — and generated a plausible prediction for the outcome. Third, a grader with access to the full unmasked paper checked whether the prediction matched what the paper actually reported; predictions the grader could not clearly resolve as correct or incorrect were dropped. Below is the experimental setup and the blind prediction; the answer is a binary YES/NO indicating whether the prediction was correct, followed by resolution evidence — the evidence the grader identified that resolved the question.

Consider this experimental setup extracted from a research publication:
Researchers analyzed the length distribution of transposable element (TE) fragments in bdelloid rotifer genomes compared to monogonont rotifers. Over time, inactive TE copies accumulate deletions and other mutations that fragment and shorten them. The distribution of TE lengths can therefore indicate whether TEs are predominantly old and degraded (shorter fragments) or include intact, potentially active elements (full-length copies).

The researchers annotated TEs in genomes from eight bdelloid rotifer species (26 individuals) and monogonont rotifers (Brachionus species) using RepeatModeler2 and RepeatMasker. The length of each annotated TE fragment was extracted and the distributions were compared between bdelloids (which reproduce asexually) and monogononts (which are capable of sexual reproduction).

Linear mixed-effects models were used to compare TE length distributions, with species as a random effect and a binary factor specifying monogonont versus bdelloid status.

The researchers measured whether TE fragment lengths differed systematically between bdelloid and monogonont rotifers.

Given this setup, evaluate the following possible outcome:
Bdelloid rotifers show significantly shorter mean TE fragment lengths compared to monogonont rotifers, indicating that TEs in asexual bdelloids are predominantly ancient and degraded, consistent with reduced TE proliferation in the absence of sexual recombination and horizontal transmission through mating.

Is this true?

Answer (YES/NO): NO